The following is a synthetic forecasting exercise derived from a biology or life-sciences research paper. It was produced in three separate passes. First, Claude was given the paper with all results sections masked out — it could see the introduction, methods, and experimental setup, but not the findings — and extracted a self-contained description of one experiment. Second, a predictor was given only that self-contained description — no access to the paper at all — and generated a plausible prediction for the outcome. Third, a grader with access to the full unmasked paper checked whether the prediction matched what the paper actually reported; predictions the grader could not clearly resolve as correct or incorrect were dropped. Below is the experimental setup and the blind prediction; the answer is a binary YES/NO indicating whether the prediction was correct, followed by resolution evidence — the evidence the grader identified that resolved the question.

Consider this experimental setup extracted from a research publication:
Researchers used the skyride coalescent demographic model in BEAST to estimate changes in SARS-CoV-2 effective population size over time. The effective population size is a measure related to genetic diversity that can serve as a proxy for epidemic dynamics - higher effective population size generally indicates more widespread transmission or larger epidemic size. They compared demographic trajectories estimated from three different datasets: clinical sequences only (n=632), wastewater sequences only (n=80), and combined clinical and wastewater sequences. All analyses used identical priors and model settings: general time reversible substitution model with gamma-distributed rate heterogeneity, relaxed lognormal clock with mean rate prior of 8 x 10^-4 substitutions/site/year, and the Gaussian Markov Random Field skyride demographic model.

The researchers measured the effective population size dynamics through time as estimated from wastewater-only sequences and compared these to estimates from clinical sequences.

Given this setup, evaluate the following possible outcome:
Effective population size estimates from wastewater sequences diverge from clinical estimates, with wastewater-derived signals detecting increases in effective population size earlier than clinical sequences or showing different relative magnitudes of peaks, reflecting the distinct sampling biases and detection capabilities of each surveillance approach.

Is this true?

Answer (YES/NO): NO